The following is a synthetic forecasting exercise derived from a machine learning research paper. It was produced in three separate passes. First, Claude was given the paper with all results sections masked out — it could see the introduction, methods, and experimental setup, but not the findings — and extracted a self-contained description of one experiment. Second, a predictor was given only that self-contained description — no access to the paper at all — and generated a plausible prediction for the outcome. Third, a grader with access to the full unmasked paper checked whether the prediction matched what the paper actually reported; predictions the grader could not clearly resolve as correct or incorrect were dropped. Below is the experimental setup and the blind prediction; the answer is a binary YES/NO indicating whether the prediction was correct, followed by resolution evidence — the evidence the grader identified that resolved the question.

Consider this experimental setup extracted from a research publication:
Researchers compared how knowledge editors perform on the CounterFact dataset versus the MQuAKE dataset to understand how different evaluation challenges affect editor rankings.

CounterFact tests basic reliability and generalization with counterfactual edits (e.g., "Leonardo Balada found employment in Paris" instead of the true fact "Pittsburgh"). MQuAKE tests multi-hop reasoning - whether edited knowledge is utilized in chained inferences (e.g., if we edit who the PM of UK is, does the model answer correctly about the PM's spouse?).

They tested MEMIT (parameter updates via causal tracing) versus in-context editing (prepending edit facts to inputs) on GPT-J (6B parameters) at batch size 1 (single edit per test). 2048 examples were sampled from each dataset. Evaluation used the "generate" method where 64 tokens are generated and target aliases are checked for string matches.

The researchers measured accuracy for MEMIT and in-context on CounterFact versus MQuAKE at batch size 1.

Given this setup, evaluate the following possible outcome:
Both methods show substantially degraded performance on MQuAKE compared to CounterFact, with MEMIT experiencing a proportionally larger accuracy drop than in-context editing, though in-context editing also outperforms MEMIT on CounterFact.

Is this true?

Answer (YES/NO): YES